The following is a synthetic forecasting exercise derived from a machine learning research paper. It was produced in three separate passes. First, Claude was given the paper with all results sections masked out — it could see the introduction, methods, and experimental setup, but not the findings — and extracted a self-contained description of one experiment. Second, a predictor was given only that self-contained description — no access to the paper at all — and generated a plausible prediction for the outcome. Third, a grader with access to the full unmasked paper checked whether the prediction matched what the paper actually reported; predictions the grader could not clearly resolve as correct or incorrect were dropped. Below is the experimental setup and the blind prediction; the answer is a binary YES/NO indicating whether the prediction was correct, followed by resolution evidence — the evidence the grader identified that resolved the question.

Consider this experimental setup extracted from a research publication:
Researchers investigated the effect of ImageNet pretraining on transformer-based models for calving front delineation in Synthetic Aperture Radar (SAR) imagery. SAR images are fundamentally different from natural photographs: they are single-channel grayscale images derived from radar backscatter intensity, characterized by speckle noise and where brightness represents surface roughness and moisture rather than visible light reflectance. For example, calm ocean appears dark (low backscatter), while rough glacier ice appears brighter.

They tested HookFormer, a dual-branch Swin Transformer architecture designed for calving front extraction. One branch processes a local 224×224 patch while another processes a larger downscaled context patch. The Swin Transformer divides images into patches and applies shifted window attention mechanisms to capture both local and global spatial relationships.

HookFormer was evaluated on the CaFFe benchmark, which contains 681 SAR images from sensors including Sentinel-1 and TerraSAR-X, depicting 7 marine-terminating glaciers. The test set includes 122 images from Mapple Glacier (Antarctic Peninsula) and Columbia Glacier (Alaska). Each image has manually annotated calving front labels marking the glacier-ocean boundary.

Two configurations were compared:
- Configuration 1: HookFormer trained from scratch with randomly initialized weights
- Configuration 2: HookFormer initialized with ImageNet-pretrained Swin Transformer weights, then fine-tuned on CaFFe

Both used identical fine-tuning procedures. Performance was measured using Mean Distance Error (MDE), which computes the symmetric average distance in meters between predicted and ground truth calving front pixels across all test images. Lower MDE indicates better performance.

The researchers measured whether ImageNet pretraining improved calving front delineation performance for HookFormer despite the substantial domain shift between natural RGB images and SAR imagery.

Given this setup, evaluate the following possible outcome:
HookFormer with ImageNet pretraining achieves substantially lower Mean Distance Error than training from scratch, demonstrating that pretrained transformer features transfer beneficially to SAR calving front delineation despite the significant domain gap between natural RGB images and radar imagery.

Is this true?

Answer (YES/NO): YES